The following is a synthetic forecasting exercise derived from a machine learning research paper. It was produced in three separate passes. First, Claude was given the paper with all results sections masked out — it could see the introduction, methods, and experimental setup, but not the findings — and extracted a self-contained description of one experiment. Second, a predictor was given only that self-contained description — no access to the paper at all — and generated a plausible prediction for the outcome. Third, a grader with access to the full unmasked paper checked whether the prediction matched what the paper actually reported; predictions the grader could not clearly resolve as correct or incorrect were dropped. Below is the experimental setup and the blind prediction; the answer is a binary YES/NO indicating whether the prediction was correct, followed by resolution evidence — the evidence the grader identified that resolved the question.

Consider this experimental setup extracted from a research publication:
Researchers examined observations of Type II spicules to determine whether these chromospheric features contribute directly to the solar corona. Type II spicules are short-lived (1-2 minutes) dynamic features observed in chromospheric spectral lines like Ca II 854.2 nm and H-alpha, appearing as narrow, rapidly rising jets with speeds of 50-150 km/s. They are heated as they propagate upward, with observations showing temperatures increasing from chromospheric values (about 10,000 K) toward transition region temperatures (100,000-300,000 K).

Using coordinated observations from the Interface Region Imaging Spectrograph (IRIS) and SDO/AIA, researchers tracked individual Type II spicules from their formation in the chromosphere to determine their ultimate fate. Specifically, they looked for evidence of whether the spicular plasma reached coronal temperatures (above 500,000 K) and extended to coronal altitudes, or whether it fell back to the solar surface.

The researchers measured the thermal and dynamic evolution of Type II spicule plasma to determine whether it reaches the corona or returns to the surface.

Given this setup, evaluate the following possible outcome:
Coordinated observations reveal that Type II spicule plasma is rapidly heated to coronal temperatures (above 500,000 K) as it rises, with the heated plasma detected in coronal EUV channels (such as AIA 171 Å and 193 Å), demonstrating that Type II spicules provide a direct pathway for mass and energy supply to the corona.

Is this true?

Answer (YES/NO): NO